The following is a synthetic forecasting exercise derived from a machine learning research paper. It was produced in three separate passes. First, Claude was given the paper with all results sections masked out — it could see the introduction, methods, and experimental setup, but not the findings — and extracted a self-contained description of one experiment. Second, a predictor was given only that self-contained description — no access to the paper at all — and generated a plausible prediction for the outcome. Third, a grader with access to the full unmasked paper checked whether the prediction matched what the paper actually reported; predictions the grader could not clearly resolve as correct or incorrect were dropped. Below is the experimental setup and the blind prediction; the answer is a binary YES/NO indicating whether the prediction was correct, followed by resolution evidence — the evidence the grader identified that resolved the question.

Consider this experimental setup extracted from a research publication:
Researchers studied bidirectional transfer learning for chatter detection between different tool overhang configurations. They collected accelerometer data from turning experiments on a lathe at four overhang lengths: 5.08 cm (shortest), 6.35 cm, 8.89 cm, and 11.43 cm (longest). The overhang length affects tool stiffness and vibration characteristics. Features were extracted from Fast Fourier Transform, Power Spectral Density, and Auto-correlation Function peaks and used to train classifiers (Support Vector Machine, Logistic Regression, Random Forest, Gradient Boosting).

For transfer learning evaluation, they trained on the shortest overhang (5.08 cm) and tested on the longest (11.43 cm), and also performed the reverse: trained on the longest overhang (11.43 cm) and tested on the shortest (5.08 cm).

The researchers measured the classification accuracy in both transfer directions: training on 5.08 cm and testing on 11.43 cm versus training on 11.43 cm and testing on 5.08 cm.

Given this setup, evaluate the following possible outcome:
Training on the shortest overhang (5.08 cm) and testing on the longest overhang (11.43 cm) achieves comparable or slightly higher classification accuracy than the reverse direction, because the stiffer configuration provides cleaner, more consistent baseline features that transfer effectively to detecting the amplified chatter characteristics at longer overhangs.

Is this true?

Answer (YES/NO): NO